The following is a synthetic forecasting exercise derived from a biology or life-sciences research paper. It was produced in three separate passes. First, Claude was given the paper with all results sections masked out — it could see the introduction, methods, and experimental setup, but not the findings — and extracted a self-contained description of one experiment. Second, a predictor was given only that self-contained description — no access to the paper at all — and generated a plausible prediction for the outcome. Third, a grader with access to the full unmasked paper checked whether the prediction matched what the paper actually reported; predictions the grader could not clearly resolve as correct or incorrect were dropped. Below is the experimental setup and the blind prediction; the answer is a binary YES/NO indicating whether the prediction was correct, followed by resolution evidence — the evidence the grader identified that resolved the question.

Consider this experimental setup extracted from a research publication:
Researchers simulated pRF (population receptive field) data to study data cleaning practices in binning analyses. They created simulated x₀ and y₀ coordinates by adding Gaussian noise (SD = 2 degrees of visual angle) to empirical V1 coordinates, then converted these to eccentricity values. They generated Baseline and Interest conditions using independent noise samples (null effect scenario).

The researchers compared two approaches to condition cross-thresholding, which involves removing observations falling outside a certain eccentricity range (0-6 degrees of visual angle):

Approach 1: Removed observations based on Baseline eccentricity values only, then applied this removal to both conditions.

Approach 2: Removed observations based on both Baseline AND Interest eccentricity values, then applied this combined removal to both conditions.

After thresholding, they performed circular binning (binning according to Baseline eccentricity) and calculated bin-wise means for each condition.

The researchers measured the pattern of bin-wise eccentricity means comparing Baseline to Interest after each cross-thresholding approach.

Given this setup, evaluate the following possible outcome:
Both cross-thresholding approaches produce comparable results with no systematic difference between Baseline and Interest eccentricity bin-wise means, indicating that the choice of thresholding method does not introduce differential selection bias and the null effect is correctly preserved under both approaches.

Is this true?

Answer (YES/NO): NO